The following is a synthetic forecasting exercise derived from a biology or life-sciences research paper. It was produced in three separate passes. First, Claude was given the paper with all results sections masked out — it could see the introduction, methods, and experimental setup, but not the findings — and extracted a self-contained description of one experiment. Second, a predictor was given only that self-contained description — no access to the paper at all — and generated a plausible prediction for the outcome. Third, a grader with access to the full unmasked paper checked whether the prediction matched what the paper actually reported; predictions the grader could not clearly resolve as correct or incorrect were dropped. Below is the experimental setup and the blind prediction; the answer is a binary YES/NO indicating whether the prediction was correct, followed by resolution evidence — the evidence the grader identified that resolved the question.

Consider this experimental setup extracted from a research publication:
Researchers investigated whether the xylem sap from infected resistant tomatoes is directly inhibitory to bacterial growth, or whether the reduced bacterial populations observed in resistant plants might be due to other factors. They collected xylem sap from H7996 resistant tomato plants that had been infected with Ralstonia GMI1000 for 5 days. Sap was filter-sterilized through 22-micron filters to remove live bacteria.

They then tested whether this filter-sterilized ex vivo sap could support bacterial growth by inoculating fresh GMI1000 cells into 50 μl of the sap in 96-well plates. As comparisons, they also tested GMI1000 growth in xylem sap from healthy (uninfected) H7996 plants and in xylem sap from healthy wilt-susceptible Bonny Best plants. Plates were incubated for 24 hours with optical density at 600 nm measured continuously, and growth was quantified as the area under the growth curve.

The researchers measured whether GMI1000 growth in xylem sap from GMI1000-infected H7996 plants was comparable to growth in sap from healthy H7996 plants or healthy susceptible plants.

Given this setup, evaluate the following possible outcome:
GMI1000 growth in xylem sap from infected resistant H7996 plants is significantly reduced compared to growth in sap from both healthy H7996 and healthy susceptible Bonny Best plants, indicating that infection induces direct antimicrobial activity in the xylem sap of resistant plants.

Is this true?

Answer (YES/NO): YES